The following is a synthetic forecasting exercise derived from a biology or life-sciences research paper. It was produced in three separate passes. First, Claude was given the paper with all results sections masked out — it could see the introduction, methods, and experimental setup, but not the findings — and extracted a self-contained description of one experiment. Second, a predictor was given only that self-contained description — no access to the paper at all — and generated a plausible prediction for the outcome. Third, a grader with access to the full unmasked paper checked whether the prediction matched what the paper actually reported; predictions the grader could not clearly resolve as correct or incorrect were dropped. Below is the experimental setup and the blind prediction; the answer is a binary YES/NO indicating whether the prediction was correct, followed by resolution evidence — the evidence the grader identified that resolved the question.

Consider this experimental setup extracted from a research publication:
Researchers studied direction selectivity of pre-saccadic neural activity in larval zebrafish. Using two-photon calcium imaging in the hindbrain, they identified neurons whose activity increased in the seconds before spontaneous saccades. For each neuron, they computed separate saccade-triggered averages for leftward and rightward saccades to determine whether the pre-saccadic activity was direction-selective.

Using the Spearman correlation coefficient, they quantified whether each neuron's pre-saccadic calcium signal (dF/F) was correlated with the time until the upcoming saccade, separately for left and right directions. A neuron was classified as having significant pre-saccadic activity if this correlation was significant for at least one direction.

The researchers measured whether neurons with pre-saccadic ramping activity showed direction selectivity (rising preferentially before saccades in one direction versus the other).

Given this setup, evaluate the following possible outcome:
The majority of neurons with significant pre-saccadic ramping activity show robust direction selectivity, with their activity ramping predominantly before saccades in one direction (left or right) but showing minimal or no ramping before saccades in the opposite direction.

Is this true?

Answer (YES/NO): YES